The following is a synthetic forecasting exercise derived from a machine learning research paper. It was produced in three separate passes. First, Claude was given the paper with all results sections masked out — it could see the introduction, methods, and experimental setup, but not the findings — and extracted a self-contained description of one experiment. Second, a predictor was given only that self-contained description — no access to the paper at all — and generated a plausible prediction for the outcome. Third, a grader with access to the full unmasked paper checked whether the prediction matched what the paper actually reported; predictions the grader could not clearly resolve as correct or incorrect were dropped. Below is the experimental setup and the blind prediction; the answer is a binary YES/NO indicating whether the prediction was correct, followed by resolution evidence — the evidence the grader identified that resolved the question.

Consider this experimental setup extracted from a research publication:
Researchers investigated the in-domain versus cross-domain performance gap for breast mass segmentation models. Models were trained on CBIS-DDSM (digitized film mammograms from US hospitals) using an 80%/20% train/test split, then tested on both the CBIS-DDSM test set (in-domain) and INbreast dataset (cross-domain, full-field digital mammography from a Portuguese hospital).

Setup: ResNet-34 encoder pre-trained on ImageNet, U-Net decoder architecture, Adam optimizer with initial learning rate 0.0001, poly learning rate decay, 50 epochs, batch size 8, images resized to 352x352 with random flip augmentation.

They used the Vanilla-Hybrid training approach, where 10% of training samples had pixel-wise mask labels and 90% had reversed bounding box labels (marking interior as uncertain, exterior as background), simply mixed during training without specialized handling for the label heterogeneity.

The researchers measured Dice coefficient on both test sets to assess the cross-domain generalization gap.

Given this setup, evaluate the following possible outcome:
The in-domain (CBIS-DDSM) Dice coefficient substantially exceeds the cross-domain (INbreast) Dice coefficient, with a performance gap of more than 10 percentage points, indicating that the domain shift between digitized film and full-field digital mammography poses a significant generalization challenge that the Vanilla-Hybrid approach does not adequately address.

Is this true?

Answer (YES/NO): YES